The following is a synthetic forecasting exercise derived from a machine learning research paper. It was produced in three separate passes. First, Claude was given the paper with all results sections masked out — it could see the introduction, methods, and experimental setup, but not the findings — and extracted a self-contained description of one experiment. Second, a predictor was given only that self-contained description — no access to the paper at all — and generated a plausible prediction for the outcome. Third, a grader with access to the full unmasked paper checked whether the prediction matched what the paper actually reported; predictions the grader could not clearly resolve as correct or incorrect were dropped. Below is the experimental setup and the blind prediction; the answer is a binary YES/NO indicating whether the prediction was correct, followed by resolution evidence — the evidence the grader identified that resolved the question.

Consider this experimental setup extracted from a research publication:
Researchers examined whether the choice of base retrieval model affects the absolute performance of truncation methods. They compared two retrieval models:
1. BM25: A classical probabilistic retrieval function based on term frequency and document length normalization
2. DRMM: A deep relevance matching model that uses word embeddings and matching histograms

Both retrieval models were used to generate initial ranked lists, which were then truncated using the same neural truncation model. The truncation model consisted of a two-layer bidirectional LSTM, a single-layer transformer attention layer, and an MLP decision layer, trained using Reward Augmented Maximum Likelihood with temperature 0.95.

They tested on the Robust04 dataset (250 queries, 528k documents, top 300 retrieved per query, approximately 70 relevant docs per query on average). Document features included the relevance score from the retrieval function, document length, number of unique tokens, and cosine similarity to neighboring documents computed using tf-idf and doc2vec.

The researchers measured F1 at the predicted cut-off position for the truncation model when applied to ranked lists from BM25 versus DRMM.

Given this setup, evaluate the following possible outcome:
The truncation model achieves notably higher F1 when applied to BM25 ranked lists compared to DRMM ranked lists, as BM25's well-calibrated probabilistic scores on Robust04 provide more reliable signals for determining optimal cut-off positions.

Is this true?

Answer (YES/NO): NO